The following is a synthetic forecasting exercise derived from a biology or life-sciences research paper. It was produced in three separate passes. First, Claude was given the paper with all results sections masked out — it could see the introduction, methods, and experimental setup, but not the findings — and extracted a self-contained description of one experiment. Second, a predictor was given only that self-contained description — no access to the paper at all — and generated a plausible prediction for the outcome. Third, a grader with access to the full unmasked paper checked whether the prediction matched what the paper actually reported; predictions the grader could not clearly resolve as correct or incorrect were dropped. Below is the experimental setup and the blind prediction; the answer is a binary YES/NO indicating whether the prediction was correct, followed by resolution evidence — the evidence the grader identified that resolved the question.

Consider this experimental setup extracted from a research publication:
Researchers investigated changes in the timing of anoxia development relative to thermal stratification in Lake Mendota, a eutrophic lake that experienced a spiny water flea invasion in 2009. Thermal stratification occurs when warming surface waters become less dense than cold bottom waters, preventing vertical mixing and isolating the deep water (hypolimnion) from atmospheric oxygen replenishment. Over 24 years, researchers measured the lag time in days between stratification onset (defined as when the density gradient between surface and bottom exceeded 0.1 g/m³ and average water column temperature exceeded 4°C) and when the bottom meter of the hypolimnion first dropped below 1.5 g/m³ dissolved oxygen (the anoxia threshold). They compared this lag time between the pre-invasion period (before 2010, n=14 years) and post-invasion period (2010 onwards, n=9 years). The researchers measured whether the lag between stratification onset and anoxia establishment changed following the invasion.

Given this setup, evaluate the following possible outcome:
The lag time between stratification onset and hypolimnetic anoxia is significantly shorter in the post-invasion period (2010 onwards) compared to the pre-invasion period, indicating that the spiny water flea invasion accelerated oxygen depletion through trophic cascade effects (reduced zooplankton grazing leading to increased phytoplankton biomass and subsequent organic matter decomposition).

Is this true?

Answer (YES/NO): YES